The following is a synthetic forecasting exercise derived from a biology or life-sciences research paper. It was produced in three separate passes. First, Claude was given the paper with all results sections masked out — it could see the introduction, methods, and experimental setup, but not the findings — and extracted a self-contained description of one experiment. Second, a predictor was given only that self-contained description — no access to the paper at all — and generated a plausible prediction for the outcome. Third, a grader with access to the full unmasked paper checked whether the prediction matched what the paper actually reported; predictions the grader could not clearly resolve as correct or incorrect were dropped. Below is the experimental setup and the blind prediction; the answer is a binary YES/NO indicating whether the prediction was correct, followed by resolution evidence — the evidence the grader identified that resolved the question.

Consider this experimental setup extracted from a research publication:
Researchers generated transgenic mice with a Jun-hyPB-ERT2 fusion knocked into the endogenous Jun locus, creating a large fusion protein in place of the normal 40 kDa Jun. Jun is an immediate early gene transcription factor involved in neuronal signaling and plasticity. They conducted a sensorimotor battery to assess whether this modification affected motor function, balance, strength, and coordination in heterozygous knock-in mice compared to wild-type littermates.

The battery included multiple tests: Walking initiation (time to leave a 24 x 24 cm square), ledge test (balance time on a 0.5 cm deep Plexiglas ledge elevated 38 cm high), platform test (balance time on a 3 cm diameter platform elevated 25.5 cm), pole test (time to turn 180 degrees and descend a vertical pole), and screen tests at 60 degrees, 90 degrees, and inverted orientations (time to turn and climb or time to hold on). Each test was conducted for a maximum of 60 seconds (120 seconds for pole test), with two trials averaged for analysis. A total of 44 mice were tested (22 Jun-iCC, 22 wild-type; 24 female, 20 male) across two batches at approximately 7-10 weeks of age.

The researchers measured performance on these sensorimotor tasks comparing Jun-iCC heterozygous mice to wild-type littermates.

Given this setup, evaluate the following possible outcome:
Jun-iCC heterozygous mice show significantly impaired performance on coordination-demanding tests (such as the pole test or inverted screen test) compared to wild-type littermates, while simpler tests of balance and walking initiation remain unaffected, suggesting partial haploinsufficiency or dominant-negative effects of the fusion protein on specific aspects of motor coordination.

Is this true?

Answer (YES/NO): NO